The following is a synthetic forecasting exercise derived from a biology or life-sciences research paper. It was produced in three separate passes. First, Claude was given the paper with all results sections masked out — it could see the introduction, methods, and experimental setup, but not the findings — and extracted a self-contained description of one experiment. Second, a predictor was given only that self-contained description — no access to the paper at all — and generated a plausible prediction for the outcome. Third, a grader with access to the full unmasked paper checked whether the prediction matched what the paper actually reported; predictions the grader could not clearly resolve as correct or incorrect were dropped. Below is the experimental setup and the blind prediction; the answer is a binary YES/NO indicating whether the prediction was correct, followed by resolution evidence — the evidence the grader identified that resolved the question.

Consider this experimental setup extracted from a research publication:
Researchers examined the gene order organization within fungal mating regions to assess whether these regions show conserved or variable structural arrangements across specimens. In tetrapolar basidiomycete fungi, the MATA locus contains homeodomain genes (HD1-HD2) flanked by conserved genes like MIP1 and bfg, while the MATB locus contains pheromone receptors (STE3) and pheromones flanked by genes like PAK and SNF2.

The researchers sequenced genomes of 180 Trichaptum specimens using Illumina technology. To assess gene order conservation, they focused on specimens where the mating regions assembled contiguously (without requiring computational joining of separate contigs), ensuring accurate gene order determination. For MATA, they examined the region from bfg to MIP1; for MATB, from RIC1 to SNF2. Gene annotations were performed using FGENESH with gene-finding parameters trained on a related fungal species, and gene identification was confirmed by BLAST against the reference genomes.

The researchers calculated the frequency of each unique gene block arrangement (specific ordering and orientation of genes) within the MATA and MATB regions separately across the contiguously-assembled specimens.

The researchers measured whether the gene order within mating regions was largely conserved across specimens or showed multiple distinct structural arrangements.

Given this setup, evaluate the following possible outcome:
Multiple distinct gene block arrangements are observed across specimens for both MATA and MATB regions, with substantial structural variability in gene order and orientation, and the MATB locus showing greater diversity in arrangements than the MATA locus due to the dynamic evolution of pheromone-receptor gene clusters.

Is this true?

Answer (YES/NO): NO